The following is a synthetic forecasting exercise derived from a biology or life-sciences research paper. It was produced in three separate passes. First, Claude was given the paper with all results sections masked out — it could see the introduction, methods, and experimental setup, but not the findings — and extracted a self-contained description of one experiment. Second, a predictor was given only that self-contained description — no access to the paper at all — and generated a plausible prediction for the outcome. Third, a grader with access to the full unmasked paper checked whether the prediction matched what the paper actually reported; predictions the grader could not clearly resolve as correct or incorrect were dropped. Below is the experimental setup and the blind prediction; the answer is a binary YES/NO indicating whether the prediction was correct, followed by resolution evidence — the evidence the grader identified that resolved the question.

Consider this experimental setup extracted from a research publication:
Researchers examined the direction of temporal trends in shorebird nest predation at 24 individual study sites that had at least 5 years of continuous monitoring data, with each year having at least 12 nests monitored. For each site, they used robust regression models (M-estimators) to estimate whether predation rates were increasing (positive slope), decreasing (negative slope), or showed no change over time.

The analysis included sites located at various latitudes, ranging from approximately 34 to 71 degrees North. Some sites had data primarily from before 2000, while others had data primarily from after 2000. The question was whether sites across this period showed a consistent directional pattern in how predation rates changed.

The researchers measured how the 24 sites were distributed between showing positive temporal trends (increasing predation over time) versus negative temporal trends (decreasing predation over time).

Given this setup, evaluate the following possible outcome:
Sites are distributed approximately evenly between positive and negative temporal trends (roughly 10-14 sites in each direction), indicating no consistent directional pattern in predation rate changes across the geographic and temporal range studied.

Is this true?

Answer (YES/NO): YES